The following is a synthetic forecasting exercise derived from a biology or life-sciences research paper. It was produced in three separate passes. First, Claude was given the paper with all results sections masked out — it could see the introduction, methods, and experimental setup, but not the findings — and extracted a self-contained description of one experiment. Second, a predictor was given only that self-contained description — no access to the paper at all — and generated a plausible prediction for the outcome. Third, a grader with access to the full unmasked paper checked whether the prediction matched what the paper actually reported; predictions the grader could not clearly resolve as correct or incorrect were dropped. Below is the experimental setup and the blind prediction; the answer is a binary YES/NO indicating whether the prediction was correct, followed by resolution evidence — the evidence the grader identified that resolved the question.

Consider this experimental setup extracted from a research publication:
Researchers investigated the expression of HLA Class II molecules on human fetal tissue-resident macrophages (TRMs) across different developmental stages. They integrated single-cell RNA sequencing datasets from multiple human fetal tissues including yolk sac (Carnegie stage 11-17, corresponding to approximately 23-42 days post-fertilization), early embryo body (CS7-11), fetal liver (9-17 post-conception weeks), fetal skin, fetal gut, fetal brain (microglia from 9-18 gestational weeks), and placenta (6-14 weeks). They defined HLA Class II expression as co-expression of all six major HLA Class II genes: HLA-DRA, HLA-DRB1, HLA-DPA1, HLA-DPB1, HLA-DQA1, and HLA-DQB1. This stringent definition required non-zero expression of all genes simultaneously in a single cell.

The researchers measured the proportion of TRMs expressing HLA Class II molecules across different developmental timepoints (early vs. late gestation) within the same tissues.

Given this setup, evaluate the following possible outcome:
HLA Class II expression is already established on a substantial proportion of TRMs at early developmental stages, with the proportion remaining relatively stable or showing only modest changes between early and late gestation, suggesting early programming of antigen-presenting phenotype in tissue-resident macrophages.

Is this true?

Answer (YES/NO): NO